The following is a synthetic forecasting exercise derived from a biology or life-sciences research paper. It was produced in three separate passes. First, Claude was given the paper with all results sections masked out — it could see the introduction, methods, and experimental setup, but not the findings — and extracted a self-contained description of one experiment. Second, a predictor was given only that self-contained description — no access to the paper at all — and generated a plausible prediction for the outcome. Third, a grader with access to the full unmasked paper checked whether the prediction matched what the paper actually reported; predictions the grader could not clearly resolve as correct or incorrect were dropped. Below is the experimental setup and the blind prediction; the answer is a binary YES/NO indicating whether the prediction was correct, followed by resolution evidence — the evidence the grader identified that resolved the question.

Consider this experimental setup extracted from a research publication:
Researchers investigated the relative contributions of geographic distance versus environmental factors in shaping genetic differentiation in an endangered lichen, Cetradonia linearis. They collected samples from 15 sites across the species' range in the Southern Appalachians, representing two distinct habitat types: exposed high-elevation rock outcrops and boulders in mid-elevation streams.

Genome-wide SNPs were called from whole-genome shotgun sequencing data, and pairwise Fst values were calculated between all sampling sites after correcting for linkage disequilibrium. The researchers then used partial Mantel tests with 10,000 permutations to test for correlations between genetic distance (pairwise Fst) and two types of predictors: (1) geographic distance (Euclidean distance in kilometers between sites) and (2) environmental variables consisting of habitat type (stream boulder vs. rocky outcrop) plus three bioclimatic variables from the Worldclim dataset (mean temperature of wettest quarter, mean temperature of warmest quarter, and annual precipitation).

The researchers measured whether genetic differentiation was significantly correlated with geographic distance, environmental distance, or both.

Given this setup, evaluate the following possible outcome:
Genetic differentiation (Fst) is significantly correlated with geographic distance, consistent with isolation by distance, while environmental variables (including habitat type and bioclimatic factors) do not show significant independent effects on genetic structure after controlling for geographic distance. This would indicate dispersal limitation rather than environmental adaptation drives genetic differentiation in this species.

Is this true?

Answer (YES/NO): YES